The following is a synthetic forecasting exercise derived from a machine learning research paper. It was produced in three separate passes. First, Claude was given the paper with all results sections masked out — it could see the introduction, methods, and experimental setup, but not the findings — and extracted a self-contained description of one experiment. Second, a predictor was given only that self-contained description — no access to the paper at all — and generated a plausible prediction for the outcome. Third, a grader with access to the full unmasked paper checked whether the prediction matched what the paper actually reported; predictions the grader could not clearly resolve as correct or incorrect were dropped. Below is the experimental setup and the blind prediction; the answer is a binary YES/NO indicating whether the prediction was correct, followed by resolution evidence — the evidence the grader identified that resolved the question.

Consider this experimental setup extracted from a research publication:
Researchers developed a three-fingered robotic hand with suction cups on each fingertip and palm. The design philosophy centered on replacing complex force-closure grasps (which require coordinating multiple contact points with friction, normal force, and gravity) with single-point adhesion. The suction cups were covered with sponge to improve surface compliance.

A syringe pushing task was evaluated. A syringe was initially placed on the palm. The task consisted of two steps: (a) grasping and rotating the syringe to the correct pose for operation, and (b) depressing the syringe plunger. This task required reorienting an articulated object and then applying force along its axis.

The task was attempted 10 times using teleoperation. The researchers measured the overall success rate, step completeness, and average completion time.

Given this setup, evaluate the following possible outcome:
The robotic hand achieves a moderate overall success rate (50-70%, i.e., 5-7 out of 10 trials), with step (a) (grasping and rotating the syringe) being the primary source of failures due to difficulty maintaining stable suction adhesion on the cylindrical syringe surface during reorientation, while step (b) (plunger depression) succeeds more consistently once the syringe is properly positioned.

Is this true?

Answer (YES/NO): NO